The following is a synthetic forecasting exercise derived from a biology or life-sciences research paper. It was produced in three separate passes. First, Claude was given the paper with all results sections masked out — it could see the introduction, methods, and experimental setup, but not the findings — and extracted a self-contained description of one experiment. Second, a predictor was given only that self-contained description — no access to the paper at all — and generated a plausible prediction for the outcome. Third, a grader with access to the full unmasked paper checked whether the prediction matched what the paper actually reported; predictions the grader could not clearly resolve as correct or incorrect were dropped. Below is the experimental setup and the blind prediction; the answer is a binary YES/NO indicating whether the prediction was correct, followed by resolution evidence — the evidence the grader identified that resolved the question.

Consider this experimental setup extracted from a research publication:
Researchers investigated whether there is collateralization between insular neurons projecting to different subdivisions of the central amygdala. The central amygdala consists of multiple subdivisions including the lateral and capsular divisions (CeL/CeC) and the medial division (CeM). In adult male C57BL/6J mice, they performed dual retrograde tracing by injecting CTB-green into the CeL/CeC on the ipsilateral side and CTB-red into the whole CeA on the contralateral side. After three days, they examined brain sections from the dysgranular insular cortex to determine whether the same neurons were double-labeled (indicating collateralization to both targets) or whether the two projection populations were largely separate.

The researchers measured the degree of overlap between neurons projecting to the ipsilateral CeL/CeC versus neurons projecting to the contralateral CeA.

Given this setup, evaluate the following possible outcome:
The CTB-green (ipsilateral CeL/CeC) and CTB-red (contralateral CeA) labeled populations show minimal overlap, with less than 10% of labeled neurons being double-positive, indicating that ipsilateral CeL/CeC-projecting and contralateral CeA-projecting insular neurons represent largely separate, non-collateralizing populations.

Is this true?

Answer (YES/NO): NO